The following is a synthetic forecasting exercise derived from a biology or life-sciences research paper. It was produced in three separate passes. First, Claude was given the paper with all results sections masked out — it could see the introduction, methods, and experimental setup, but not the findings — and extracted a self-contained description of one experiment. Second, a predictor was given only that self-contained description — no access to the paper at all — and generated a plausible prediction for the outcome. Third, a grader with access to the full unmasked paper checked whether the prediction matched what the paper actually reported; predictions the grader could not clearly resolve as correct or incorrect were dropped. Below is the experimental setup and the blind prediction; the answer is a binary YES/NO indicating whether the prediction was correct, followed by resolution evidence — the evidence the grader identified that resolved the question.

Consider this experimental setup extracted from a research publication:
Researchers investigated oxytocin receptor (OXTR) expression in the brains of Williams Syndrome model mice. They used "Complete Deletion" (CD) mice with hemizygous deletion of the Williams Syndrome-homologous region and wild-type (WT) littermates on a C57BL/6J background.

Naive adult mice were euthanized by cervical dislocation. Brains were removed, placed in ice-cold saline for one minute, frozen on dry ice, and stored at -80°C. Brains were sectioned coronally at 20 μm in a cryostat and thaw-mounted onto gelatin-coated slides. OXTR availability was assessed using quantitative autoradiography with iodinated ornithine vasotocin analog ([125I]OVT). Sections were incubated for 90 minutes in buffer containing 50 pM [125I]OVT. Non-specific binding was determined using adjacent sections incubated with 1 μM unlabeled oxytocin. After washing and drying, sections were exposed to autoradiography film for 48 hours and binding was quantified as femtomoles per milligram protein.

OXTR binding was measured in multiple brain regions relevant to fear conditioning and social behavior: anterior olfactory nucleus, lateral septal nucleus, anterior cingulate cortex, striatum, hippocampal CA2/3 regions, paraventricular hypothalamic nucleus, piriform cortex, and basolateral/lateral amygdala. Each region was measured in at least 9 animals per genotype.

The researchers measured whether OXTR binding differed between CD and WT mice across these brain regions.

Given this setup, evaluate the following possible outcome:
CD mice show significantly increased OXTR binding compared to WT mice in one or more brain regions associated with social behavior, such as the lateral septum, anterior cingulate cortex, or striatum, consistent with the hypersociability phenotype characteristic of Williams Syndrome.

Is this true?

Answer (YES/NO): NO